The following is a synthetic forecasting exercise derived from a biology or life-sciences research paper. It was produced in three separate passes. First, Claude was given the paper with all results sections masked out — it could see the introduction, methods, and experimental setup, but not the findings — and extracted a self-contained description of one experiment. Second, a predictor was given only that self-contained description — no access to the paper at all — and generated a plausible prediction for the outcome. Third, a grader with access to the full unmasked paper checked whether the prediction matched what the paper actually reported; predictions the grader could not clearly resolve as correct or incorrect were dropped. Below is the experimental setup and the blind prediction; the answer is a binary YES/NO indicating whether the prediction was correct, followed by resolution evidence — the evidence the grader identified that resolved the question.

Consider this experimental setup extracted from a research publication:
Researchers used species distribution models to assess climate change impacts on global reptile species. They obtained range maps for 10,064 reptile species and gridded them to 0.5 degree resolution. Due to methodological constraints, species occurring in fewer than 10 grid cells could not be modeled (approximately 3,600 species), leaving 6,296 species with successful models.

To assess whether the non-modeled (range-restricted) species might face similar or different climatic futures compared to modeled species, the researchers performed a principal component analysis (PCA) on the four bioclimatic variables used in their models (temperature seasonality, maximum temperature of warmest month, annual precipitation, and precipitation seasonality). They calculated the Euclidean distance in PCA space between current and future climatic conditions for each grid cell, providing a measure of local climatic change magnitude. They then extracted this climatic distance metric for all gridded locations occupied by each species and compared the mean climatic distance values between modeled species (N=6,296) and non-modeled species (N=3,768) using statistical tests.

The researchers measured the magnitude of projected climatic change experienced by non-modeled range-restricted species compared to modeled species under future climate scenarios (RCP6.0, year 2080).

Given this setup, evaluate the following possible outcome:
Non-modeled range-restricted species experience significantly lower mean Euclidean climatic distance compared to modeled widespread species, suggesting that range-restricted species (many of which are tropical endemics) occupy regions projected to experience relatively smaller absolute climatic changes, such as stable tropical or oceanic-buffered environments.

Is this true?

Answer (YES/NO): NO